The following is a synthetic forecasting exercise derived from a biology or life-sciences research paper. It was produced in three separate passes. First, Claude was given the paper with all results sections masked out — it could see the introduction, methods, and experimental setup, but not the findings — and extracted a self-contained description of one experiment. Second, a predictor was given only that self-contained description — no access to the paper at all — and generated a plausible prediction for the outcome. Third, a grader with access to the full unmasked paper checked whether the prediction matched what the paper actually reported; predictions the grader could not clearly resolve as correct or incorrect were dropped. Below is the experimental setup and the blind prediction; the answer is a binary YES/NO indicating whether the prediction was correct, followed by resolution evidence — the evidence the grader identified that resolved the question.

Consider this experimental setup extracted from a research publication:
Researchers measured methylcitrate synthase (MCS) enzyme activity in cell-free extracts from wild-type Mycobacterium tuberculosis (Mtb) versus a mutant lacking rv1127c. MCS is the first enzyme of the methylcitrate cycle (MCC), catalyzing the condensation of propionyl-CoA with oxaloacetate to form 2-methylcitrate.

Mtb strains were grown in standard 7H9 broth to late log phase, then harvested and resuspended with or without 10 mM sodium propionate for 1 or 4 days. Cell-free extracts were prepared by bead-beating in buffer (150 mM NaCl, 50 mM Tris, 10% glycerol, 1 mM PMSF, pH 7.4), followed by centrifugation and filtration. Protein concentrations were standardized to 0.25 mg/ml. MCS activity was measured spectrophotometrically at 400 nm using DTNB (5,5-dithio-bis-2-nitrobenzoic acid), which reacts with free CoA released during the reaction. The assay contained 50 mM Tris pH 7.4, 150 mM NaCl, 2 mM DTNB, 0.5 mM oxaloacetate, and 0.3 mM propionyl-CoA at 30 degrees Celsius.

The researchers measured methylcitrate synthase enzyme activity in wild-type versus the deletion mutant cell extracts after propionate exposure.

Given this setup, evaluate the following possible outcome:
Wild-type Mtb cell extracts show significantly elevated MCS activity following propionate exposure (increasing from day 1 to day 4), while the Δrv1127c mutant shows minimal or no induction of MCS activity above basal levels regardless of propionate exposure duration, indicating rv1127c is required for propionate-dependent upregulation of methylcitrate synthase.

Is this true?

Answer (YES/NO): NO